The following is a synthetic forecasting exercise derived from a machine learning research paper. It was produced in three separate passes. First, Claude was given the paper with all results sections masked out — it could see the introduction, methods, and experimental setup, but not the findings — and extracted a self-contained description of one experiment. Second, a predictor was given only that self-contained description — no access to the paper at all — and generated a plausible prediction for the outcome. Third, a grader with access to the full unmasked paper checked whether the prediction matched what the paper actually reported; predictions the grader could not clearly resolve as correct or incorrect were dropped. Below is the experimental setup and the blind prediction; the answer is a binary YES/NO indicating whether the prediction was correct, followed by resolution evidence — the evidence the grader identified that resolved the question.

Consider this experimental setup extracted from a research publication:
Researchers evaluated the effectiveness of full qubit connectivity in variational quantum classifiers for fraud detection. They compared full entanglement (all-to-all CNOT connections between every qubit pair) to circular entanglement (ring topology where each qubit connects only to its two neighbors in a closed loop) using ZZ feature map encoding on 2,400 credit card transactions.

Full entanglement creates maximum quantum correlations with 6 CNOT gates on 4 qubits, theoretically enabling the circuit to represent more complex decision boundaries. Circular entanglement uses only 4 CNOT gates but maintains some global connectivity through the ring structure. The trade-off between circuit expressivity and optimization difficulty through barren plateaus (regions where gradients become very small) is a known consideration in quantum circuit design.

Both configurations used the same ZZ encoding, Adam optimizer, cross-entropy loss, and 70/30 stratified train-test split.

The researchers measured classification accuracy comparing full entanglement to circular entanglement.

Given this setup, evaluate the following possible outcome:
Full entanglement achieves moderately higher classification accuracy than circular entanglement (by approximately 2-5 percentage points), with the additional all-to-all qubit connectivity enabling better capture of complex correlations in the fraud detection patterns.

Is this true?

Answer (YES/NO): NO